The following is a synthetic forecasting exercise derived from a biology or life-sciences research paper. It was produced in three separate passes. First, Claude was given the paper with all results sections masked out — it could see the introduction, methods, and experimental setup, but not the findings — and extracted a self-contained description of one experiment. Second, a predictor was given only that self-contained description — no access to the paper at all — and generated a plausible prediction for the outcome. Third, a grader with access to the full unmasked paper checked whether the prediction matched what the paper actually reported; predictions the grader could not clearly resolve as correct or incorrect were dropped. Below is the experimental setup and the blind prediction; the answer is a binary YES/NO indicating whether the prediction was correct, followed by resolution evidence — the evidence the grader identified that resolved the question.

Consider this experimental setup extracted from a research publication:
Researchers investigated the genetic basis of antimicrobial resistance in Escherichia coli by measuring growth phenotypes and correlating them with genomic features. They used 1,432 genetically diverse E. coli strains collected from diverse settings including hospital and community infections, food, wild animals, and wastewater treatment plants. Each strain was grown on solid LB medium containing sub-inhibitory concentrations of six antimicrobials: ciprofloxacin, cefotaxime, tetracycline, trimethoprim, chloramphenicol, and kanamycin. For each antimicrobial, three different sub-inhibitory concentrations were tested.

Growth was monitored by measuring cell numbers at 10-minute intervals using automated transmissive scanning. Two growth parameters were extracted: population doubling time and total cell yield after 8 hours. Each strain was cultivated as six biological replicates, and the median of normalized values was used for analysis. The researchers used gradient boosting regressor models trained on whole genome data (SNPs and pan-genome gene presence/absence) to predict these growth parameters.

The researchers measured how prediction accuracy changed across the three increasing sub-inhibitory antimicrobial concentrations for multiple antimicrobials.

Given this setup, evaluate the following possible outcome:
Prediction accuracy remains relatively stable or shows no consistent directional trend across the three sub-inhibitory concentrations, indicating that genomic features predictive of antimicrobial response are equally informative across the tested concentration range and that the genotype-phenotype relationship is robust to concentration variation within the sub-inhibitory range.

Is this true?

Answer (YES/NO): NO